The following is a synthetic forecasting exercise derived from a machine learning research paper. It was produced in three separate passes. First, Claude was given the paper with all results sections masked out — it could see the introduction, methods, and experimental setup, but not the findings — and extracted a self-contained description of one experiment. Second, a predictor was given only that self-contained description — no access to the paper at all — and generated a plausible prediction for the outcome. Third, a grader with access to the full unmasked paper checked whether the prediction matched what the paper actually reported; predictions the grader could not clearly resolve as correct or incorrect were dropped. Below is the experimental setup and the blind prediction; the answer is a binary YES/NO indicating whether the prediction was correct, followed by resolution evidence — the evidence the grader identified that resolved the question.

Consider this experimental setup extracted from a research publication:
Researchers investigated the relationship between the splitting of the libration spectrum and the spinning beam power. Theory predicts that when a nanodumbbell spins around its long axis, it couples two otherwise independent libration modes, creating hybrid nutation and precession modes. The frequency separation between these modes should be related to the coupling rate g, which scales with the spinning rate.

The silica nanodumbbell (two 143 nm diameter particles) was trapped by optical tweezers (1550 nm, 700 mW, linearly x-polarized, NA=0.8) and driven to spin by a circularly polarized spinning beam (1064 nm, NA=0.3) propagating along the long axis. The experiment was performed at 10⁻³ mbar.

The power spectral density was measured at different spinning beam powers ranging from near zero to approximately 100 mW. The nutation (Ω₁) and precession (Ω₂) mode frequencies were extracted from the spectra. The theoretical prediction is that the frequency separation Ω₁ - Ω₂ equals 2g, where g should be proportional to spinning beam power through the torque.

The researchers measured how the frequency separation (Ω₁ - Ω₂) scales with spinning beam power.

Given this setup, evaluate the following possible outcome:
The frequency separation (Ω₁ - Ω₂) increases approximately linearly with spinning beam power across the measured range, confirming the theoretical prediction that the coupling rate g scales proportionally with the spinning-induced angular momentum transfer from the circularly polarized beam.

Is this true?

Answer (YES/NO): YES